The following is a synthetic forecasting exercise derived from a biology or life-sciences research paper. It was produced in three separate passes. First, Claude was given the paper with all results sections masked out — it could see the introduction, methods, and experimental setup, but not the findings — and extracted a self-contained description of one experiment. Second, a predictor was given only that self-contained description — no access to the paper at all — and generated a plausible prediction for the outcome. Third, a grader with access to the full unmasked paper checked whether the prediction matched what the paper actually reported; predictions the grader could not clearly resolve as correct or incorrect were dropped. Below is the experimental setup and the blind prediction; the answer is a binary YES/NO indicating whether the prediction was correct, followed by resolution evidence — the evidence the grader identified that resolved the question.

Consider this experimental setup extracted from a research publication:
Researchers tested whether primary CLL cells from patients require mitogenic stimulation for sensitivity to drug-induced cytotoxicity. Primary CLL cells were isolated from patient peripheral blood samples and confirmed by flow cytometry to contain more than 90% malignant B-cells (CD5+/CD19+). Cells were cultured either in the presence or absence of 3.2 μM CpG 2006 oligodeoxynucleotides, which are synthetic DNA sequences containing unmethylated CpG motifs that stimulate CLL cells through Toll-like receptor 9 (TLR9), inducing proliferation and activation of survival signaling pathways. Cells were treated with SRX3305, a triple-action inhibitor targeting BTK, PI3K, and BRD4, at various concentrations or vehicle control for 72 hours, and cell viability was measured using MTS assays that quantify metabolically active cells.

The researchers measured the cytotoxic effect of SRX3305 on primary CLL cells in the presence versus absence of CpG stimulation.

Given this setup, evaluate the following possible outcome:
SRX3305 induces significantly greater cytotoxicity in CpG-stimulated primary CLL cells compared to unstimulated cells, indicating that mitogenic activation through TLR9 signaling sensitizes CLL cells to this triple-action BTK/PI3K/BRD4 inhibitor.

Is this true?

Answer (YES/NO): YES